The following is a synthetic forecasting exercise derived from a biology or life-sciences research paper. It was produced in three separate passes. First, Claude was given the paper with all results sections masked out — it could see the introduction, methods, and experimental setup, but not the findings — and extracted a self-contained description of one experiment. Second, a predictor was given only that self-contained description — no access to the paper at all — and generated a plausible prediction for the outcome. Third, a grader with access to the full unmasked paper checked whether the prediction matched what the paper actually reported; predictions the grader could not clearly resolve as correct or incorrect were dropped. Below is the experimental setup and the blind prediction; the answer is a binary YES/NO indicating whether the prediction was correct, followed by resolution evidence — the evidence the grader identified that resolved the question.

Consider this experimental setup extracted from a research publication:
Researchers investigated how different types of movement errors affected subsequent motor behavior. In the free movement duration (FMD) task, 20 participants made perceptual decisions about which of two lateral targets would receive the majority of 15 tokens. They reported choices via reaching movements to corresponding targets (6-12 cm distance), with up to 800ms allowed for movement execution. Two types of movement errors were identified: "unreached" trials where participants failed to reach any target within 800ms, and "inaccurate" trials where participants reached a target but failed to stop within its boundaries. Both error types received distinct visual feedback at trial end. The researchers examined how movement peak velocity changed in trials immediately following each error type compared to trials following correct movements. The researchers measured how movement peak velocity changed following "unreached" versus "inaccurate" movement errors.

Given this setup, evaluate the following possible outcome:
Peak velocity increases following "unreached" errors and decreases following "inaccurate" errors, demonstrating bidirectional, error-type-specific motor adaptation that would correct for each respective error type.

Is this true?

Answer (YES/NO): YES